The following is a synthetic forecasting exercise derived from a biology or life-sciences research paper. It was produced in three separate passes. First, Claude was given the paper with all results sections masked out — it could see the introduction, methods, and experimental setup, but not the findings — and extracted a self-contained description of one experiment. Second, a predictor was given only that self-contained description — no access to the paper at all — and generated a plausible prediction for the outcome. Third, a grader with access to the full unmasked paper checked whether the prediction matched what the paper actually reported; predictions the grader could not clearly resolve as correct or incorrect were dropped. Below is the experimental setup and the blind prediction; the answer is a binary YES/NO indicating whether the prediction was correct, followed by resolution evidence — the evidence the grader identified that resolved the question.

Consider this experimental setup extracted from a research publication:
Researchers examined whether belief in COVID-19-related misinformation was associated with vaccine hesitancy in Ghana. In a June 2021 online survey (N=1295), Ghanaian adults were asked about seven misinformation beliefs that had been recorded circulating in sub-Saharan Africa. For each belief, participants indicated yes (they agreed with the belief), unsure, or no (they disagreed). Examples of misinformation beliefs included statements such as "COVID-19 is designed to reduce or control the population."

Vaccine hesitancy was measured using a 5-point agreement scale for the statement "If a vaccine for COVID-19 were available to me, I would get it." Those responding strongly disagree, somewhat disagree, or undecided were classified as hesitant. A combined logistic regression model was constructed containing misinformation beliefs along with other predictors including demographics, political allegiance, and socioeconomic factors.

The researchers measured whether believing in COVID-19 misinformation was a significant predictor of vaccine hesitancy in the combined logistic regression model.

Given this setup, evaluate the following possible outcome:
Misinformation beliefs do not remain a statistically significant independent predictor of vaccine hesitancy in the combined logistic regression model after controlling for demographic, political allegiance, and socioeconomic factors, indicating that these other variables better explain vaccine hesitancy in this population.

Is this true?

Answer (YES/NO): NO